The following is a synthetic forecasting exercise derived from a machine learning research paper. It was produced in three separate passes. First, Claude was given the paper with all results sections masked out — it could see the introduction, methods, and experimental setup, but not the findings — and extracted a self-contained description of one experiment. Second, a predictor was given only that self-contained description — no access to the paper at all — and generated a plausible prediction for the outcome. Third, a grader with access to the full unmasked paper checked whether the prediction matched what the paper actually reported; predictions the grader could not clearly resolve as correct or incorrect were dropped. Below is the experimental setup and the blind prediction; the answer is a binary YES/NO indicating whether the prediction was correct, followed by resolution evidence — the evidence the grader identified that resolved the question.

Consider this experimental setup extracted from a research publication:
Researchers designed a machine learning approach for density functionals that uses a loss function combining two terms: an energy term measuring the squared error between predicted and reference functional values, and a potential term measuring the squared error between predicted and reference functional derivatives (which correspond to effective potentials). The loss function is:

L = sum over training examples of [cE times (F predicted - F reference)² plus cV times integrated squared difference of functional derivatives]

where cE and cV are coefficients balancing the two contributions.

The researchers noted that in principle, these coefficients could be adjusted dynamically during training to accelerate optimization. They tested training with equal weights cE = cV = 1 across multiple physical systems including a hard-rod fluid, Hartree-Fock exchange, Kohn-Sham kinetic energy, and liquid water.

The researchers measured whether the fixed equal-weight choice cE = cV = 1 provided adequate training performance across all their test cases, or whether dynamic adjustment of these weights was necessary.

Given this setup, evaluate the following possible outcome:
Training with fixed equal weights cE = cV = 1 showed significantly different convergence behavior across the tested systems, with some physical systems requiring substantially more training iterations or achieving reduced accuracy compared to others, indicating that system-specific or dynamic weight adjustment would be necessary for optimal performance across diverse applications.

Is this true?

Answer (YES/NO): NO